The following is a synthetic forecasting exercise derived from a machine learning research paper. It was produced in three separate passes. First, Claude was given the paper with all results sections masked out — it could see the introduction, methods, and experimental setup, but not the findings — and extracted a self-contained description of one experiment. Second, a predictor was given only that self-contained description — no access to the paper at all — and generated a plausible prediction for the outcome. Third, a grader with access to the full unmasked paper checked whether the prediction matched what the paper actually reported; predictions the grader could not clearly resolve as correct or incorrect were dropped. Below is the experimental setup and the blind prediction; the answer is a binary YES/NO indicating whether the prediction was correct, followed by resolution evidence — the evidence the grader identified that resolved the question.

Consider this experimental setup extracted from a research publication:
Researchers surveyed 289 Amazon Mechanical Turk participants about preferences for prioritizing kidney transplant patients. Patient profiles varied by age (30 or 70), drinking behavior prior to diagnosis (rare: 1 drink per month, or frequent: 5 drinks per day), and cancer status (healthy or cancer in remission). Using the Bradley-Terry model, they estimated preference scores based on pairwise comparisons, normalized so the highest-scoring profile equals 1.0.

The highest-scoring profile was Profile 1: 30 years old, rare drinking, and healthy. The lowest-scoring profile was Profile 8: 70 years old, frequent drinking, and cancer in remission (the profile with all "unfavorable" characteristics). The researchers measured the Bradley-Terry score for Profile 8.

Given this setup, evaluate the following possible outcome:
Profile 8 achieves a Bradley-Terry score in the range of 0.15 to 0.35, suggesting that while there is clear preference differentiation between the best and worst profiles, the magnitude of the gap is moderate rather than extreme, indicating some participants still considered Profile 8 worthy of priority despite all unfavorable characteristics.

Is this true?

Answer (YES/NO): NO